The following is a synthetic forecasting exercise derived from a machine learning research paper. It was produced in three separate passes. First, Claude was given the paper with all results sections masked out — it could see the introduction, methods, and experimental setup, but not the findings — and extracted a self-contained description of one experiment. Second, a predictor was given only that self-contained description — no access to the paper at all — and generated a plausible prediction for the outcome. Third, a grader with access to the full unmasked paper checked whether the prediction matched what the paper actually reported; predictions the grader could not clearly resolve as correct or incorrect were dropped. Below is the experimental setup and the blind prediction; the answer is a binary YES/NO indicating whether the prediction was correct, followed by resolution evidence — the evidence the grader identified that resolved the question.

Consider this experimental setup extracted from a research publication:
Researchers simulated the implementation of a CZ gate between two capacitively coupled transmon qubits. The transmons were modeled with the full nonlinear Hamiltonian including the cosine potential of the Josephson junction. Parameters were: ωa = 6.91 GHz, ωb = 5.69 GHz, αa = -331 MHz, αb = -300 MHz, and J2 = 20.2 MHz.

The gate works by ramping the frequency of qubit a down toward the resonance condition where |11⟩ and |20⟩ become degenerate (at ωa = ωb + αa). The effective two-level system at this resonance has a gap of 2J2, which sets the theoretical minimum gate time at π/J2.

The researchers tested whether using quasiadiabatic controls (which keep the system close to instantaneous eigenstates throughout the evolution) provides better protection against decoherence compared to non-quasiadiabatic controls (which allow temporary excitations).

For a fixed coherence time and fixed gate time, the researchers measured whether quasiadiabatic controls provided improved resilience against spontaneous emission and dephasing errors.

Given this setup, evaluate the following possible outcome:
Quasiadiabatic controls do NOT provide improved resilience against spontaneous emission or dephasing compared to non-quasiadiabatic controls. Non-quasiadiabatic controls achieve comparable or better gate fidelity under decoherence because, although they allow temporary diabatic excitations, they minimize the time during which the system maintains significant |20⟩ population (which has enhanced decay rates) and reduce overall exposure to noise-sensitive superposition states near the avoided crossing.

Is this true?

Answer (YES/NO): YES